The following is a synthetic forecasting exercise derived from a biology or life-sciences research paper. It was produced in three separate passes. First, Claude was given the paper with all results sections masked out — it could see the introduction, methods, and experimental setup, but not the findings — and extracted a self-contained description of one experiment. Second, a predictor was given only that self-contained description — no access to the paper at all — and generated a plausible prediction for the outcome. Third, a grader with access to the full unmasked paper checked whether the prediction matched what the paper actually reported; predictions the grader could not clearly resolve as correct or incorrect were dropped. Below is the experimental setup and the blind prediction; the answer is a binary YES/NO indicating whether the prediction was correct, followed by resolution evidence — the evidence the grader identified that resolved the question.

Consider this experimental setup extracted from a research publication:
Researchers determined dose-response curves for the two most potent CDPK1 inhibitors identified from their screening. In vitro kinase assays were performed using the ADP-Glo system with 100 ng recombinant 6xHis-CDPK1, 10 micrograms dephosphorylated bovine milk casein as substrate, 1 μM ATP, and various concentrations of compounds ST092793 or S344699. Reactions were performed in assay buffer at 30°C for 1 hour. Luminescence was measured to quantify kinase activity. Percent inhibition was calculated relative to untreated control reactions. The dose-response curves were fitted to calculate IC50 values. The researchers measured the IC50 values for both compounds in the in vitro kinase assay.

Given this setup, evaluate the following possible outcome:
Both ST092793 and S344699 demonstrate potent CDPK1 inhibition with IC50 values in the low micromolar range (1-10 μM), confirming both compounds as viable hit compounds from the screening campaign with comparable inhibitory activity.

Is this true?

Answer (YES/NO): NO